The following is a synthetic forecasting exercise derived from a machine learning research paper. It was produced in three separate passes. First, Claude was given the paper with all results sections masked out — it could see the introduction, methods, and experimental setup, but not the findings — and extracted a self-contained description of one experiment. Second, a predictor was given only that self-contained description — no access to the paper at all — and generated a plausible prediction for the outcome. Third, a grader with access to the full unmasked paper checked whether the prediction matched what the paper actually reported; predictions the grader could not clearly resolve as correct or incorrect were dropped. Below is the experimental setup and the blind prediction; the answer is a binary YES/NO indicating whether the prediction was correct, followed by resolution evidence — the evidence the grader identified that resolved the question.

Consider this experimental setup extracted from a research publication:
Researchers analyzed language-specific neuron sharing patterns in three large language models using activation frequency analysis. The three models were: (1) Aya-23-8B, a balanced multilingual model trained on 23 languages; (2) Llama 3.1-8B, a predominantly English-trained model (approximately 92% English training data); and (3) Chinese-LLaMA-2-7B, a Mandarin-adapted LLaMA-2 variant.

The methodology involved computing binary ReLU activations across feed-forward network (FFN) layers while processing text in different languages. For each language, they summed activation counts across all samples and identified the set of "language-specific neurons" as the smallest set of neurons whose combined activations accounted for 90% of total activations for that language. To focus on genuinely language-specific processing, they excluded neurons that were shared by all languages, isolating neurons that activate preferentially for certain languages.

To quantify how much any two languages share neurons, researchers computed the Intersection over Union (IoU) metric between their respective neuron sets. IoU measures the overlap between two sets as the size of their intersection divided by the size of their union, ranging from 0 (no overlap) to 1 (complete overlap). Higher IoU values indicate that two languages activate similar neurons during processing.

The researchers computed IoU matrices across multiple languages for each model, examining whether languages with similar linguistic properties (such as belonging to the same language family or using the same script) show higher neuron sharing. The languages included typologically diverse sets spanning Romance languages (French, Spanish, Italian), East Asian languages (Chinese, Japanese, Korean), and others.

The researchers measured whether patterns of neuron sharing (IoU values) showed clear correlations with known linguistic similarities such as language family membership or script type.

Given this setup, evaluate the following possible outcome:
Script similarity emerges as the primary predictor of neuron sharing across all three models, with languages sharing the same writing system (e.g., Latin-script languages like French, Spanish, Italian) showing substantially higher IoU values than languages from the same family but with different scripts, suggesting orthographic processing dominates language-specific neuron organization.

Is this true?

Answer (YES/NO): NO